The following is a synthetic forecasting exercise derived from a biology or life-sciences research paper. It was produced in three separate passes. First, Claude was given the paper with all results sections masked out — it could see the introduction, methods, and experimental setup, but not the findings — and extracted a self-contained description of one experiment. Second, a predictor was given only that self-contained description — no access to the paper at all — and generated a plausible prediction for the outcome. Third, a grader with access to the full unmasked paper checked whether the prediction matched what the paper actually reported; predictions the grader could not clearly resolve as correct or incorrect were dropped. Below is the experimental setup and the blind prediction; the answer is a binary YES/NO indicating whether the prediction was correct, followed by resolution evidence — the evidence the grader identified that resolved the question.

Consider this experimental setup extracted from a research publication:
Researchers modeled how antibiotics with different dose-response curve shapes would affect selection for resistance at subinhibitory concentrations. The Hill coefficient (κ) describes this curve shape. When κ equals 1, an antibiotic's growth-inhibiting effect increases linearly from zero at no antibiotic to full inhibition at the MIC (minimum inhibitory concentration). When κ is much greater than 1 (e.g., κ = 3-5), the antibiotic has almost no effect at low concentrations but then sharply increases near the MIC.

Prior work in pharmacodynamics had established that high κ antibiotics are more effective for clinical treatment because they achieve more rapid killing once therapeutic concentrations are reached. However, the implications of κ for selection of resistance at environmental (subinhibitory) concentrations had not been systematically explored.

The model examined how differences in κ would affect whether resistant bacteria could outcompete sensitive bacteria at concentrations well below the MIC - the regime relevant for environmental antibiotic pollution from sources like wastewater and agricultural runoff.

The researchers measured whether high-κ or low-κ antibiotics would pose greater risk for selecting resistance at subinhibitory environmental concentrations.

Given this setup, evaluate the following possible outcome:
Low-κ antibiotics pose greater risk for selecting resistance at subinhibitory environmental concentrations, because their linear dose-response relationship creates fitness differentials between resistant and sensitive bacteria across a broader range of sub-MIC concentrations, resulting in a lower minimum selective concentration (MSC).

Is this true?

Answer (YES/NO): YES